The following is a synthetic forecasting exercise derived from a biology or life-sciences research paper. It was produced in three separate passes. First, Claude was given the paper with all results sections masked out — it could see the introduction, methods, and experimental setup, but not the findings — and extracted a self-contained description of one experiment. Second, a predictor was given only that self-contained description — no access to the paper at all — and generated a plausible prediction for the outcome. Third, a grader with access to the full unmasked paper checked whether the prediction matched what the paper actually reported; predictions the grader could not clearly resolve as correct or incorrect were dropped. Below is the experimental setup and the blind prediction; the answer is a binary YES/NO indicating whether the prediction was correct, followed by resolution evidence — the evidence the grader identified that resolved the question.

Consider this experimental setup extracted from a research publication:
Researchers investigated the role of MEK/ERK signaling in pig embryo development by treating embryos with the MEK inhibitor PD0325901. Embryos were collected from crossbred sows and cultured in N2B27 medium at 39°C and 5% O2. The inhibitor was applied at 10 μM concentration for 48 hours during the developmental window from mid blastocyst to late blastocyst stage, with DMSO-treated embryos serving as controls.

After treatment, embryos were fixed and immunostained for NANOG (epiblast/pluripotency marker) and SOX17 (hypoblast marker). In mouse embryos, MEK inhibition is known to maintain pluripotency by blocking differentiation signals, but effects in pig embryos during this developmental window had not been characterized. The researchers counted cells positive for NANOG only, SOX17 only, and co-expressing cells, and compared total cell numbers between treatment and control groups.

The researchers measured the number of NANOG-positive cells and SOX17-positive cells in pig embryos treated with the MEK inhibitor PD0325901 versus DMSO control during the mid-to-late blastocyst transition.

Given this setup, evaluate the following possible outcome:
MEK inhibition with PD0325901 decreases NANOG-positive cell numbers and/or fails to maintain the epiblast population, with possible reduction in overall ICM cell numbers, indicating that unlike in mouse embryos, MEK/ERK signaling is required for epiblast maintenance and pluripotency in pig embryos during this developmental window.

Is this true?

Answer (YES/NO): NO